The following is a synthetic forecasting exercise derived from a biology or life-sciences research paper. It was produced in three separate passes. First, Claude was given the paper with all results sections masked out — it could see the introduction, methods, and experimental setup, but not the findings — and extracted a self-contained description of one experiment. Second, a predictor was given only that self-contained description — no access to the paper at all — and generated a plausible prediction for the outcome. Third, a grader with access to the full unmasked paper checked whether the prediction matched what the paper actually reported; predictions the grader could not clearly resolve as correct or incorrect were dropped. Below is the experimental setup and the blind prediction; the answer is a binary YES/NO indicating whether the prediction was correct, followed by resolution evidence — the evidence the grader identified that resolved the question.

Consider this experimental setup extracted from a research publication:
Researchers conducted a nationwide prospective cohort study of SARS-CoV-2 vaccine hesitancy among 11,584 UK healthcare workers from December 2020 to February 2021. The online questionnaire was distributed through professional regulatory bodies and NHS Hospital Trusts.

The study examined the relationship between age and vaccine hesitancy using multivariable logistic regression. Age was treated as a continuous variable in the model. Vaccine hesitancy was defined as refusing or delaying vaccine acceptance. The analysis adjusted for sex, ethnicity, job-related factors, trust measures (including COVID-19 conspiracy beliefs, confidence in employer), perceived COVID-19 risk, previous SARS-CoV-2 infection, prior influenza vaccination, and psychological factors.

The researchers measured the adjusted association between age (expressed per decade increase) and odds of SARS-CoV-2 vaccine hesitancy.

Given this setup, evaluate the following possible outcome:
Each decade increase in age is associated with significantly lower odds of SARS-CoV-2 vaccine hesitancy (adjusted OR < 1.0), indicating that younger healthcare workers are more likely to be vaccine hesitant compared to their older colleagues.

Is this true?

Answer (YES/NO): YES